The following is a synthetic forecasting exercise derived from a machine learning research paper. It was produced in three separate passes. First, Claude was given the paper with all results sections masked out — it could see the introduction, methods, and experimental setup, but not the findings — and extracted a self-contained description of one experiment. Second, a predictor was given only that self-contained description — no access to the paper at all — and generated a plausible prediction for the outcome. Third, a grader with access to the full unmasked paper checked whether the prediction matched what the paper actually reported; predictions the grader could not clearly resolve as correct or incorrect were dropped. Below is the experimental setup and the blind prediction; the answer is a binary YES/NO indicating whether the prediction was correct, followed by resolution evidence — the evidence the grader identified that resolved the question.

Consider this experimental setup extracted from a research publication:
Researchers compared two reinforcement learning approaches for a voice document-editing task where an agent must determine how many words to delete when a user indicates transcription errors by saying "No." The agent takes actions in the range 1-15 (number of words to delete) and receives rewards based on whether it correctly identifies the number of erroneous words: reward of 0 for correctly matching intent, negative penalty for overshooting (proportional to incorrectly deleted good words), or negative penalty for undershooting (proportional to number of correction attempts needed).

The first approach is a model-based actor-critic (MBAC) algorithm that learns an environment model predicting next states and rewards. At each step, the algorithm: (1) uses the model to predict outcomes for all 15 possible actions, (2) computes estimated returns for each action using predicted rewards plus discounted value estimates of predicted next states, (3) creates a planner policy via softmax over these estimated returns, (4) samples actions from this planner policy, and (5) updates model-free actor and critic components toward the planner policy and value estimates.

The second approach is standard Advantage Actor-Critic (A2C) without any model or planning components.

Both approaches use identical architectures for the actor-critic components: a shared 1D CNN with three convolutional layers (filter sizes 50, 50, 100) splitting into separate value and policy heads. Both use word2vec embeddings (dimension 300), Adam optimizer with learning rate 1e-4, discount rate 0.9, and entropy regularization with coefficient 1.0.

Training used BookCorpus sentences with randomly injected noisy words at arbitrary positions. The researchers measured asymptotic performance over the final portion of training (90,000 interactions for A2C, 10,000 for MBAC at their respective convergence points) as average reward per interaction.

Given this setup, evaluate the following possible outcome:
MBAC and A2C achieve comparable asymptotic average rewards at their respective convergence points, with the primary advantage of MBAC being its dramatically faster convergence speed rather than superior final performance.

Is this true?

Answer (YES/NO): NO